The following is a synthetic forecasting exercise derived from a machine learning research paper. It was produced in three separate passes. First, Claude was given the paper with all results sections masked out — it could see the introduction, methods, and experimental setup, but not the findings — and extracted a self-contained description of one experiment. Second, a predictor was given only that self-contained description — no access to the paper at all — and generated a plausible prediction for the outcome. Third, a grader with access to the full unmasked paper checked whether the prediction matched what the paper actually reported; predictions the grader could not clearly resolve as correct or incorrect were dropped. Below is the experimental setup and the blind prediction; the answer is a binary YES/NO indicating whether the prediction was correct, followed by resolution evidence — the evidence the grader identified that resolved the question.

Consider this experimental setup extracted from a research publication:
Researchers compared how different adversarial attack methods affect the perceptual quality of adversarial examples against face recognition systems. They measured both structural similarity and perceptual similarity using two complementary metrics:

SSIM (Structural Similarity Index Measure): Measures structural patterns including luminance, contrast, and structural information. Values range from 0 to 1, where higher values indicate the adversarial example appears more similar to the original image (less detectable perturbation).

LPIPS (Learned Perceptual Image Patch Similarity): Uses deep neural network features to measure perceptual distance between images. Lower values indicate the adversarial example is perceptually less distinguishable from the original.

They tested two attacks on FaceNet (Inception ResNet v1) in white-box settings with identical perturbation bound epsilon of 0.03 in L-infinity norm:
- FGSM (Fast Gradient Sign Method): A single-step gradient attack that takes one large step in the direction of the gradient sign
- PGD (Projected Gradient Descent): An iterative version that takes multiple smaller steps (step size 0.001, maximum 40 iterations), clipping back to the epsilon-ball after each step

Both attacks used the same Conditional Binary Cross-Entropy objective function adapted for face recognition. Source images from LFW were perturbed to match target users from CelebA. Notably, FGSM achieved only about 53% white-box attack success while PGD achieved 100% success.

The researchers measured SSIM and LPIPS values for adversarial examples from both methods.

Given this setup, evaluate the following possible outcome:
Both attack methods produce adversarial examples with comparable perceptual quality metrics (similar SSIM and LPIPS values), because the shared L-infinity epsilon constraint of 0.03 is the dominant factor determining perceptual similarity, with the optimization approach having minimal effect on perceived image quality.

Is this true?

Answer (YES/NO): NO